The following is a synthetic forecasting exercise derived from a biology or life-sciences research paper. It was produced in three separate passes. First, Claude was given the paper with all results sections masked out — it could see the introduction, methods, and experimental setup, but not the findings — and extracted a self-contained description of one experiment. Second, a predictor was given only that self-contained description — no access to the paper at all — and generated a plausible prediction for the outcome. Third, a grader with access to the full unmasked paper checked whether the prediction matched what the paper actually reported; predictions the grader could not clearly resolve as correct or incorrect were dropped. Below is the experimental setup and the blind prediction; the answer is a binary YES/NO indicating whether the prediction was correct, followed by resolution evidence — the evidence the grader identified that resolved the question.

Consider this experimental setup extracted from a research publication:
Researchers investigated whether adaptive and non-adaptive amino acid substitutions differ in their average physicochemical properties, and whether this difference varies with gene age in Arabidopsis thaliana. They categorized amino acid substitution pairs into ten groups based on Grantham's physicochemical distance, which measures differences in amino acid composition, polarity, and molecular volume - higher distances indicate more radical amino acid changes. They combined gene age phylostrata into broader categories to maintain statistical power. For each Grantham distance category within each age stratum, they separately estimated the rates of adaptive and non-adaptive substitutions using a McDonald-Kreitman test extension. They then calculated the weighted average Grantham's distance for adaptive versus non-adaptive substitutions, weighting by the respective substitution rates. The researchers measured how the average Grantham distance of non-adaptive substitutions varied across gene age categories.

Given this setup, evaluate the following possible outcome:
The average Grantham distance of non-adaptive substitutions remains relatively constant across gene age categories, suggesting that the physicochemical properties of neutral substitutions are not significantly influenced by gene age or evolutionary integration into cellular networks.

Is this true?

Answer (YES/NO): NO